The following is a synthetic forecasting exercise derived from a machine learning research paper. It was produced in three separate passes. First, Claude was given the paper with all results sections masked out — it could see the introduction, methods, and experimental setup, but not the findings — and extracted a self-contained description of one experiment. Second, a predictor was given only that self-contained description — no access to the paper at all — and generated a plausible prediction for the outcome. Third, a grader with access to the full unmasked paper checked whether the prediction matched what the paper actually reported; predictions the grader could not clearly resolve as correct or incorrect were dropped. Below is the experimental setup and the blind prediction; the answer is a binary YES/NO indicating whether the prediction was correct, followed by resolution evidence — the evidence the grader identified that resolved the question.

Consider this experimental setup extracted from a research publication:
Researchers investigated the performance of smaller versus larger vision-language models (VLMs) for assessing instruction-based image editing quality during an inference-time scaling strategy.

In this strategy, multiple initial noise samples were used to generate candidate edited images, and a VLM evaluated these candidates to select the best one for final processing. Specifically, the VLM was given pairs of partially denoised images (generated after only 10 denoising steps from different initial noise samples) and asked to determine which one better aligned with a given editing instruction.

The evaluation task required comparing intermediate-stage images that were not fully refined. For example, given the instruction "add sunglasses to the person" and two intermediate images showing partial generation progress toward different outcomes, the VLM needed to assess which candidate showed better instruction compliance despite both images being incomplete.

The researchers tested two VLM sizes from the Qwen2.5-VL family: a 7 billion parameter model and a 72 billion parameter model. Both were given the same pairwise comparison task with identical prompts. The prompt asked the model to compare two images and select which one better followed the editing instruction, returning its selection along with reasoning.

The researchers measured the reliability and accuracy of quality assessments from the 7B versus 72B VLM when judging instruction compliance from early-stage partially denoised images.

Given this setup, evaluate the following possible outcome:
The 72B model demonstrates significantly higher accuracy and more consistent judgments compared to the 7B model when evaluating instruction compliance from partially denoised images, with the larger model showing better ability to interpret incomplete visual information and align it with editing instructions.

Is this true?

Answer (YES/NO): YES